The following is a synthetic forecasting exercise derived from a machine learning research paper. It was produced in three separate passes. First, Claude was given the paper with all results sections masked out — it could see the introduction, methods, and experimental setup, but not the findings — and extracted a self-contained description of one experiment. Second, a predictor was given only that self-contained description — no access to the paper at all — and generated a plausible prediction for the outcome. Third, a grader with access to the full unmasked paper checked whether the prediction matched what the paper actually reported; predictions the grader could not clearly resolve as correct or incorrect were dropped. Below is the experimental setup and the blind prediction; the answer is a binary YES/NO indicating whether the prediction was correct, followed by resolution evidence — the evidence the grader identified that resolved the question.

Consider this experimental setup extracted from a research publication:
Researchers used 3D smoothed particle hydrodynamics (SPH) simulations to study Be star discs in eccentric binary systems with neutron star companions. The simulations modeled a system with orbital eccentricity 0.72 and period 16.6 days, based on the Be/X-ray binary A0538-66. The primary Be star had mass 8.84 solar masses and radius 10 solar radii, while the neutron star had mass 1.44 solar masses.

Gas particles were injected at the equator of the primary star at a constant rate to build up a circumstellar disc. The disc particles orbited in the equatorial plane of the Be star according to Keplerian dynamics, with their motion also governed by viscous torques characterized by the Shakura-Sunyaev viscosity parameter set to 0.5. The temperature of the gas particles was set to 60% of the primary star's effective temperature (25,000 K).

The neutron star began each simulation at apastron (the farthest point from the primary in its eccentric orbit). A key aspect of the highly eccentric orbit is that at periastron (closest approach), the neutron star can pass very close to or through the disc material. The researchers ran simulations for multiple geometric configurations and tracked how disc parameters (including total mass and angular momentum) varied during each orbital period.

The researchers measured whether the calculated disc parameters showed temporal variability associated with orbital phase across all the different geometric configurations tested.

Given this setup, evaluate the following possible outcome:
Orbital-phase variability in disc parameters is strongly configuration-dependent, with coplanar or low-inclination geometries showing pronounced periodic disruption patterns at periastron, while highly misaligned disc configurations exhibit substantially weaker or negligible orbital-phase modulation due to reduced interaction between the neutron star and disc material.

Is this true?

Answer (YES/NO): NO